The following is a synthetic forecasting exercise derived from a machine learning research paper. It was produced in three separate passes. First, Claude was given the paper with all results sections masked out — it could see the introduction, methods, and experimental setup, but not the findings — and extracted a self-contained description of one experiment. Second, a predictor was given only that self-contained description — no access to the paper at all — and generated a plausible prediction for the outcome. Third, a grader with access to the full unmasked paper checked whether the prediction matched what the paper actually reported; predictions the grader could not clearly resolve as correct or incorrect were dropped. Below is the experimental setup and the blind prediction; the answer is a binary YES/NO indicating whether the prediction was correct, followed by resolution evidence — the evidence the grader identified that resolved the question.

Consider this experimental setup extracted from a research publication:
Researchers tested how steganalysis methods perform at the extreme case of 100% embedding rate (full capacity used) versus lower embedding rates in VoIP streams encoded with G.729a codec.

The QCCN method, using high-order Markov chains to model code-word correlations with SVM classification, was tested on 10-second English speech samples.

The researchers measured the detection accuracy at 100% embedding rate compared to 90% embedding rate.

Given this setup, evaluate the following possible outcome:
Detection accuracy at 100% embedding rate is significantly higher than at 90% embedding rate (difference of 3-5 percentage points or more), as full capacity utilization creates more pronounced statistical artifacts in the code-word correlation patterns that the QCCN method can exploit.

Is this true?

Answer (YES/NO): NO